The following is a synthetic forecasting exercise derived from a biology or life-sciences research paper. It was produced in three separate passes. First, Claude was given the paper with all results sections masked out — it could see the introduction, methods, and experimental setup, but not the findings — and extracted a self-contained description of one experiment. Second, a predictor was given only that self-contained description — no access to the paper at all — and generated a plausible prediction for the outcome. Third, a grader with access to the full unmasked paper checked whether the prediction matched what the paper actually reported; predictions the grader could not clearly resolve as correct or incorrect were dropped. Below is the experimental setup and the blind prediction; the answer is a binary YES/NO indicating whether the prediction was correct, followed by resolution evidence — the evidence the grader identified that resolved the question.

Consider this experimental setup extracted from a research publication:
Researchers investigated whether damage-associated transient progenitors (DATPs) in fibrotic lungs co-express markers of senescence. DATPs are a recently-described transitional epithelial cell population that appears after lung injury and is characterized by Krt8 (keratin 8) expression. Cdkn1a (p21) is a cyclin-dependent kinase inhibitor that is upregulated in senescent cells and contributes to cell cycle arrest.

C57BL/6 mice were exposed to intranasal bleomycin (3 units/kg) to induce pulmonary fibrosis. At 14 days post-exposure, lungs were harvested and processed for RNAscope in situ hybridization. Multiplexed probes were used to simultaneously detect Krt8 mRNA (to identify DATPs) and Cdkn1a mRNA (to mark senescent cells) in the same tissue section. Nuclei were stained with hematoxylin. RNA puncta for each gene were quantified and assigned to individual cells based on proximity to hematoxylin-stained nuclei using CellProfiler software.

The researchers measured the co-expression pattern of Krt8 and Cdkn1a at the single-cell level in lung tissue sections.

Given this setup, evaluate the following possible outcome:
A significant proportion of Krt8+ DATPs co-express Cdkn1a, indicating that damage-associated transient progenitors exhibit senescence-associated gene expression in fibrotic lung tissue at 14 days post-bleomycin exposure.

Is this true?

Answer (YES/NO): YES